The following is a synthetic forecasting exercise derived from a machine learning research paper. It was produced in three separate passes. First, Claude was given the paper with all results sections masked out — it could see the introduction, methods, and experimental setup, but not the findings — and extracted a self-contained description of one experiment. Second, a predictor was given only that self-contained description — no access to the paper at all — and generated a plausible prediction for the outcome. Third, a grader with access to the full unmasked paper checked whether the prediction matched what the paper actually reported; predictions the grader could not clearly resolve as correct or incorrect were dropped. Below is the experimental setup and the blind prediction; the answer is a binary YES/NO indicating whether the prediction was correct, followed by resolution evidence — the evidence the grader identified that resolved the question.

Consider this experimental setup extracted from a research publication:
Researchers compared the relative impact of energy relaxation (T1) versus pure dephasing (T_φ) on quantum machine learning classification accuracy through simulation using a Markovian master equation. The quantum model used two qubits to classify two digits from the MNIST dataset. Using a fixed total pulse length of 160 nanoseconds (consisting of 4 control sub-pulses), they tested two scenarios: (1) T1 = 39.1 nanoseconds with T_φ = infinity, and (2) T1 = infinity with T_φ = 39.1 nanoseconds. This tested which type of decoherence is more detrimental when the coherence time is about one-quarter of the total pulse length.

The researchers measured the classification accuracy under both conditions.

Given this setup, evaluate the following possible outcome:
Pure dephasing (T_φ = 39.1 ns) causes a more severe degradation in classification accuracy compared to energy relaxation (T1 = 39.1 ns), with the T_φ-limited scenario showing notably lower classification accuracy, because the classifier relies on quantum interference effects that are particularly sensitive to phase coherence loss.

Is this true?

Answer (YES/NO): NO